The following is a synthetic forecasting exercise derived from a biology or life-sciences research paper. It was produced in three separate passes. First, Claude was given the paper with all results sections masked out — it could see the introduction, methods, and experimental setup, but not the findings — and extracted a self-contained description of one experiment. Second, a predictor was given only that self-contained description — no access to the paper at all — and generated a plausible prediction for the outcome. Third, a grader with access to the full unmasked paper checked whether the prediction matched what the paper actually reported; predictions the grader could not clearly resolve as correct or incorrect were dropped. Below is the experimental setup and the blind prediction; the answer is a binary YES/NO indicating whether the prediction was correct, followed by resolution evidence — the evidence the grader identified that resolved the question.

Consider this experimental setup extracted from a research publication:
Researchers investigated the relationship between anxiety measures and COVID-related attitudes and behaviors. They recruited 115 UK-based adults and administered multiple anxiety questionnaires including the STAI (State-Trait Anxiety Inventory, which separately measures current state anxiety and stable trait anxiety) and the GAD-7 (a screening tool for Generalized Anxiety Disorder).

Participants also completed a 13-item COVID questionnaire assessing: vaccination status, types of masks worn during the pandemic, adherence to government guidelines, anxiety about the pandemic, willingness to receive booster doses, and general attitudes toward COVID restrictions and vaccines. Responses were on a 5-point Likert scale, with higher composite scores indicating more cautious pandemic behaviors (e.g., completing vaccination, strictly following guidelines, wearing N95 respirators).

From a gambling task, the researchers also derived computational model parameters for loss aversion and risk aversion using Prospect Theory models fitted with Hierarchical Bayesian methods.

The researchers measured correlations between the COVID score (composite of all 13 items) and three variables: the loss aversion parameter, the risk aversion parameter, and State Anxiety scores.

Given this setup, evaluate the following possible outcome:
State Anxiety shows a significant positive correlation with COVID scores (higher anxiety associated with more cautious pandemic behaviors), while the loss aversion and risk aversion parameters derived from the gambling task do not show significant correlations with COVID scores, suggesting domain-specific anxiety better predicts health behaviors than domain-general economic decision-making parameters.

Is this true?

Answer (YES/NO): YES